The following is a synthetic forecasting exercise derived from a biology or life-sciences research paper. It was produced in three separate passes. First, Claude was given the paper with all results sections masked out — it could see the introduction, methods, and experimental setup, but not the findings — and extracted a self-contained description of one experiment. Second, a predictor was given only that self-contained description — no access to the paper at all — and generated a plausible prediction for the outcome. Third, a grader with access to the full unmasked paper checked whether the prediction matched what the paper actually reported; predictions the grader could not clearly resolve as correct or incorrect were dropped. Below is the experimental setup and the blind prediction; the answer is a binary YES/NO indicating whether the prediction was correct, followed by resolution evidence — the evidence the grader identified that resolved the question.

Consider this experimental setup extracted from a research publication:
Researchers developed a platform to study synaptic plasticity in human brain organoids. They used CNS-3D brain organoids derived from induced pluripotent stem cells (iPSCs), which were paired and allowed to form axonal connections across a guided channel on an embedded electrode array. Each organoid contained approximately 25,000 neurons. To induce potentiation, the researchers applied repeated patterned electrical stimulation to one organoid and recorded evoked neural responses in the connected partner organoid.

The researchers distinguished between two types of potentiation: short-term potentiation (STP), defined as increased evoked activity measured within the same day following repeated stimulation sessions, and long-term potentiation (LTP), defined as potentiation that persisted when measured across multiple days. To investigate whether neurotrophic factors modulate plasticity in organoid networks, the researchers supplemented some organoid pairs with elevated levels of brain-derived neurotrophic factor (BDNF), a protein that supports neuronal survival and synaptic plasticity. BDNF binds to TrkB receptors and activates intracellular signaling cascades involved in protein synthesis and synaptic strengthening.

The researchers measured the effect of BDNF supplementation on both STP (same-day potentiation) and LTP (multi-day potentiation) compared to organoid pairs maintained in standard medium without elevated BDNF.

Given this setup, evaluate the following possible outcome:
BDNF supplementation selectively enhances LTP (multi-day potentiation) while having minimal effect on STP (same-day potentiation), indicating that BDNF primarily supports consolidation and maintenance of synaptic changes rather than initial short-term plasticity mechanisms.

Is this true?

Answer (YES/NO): YES